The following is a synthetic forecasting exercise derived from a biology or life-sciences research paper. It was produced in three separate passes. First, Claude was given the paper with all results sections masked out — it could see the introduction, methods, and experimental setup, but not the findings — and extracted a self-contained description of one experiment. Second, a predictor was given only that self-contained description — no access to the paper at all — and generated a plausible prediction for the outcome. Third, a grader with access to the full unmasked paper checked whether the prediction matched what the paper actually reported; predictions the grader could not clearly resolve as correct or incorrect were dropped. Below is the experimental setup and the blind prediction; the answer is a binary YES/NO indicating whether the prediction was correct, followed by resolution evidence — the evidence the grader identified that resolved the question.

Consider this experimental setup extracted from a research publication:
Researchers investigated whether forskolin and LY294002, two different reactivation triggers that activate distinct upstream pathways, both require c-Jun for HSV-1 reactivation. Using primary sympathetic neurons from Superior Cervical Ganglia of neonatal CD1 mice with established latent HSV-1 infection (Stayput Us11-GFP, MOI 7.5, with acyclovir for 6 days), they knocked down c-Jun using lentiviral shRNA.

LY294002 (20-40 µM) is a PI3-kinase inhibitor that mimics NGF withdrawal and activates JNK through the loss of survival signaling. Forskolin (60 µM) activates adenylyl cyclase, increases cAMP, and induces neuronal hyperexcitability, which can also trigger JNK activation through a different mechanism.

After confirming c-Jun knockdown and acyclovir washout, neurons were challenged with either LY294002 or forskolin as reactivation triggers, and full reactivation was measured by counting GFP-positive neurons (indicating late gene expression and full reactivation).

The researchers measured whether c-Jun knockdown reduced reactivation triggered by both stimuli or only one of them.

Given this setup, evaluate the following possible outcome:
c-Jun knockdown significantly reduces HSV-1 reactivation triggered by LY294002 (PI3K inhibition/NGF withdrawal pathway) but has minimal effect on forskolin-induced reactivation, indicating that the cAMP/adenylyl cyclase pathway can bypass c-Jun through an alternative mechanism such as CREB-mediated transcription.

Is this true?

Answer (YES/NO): NO